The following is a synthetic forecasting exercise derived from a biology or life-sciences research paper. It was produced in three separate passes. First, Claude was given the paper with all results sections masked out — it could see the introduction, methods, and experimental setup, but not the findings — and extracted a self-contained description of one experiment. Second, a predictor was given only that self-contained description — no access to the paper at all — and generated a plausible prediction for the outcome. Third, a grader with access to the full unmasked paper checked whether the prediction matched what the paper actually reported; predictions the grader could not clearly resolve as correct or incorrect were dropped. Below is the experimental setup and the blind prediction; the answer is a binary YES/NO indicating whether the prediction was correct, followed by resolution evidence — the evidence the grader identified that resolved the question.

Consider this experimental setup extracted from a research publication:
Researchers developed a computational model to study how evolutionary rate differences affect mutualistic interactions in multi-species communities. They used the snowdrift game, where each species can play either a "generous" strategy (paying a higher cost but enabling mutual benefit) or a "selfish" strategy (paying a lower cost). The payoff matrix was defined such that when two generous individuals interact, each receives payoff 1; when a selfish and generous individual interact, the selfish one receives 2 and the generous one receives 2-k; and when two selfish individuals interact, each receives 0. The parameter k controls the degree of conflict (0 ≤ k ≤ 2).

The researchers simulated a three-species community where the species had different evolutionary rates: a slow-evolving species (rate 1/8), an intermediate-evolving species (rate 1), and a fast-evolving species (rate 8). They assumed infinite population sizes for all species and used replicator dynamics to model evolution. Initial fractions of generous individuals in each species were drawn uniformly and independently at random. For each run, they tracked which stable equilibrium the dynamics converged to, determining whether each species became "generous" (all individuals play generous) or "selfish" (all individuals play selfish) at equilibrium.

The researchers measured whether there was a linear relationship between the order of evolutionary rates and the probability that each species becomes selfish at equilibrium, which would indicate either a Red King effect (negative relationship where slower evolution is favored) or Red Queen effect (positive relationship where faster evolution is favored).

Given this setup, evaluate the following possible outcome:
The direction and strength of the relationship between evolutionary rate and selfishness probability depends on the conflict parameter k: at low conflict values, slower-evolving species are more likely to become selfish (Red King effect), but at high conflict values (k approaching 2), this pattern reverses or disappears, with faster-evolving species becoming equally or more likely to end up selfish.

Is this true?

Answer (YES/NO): NO